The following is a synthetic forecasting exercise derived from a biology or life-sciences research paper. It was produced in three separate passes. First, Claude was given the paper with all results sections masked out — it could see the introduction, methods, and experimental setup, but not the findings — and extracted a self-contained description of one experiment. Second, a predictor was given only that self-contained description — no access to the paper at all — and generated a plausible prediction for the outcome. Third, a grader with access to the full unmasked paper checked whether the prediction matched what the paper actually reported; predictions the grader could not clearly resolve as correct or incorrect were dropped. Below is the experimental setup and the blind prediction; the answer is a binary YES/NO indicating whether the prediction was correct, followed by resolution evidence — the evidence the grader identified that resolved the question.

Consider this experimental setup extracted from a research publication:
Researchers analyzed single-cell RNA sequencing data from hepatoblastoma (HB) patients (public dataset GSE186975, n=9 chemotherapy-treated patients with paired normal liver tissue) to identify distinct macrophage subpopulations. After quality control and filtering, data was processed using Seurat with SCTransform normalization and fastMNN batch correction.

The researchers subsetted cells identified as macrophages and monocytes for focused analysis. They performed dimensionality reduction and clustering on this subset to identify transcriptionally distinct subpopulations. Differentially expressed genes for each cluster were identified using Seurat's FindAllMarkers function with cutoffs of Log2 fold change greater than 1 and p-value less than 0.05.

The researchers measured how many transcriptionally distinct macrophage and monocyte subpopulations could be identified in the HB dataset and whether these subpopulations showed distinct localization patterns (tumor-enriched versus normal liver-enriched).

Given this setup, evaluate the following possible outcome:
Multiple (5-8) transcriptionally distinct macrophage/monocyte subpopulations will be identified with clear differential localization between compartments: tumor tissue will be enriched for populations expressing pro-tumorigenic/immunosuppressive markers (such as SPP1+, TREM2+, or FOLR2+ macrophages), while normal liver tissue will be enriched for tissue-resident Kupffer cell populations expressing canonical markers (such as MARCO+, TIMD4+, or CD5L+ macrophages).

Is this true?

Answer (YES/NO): NO